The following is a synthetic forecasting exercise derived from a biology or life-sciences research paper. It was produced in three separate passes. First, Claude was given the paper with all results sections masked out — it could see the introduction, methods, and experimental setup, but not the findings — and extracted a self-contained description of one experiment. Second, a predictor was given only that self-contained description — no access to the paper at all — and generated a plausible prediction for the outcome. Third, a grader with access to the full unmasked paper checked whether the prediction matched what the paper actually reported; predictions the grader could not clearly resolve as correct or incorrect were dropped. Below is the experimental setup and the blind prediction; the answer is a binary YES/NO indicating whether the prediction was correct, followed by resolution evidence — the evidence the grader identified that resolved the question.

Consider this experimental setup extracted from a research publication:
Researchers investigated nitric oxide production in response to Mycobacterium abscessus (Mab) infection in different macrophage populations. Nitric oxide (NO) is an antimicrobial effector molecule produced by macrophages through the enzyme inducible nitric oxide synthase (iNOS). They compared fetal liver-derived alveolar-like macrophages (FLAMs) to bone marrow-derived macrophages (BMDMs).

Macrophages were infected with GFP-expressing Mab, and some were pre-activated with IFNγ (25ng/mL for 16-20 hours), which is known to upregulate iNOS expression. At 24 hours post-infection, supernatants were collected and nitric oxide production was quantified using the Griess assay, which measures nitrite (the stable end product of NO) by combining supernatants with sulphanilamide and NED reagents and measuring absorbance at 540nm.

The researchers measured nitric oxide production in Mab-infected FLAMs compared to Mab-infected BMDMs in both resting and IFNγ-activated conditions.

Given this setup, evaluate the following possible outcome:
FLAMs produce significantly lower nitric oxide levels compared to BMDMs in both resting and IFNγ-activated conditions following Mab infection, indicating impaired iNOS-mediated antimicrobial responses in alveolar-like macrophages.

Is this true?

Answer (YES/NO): YES